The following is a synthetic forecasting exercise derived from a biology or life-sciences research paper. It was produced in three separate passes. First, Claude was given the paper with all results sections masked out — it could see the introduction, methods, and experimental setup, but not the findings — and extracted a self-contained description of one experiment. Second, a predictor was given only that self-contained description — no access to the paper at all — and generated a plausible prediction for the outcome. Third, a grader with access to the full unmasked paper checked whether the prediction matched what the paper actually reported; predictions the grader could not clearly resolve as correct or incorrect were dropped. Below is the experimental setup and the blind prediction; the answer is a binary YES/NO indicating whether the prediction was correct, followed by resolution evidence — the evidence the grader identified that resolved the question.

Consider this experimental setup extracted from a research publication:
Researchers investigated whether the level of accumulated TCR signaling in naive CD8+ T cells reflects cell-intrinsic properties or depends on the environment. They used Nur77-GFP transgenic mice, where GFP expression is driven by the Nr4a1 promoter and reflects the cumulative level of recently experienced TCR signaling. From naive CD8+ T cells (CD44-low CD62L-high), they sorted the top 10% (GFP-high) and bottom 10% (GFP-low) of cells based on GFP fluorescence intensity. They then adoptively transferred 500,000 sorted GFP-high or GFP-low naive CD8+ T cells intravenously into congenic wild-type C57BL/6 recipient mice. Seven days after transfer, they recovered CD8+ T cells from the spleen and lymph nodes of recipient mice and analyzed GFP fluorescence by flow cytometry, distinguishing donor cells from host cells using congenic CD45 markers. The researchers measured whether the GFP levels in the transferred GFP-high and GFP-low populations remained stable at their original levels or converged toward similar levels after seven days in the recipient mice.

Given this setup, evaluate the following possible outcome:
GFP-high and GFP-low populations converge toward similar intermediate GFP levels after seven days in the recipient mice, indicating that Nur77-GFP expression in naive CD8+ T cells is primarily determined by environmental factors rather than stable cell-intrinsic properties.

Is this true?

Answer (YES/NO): NO